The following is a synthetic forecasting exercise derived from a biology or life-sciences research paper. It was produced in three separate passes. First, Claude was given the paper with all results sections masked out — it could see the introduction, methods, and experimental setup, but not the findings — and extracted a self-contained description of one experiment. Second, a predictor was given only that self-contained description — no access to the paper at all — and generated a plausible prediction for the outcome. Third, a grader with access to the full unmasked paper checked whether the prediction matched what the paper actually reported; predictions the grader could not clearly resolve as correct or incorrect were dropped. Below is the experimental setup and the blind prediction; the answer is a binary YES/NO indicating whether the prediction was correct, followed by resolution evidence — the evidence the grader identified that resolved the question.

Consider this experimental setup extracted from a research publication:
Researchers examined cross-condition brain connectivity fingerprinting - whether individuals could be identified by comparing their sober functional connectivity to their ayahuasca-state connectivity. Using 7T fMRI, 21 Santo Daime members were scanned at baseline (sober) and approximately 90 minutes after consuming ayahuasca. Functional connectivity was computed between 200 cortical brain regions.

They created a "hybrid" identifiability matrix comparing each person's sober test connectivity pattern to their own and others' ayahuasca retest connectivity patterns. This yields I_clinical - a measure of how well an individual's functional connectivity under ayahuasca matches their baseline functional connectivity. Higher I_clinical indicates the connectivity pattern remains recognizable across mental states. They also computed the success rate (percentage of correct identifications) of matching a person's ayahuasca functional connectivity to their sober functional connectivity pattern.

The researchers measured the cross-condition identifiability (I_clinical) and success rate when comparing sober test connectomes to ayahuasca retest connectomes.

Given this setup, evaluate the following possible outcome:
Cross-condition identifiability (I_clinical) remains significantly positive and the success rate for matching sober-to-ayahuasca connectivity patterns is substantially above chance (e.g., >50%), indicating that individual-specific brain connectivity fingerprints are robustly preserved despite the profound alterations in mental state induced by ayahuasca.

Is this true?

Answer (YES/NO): NO